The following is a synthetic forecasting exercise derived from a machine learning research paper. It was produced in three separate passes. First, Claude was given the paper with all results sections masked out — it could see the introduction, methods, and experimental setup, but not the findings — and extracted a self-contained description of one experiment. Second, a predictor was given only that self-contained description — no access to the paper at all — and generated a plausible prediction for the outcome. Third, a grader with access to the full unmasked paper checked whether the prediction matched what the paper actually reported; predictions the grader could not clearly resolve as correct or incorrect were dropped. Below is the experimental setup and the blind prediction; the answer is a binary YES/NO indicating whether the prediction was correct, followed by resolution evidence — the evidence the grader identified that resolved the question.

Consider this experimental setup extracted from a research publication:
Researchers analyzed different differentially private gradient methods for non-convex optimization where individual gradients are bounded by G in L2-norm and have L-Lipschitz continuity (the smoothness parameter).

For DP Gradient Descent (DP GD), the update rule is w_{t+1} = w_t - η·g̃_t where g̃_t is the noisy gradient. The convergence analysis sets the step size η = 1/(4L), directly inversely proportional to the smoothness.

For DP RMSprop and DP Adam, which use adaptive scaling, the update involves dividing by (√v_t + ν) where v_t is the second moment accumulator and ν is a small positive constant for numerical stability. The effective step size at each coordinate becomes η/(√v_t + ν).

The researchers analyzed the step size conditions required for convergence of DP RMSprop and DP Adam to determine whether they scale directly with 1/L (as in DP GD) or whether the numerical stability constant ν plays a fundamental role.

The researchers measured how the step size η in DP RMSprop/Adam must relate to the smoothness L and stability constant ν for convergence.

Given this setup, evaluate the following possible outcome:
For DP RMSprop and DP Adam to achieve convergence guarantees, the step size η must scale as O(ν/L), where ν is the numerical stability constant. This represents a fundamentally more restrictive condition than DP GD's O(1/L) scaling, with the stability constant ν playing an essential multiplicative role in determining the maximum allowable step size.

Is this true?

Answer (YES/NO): YES